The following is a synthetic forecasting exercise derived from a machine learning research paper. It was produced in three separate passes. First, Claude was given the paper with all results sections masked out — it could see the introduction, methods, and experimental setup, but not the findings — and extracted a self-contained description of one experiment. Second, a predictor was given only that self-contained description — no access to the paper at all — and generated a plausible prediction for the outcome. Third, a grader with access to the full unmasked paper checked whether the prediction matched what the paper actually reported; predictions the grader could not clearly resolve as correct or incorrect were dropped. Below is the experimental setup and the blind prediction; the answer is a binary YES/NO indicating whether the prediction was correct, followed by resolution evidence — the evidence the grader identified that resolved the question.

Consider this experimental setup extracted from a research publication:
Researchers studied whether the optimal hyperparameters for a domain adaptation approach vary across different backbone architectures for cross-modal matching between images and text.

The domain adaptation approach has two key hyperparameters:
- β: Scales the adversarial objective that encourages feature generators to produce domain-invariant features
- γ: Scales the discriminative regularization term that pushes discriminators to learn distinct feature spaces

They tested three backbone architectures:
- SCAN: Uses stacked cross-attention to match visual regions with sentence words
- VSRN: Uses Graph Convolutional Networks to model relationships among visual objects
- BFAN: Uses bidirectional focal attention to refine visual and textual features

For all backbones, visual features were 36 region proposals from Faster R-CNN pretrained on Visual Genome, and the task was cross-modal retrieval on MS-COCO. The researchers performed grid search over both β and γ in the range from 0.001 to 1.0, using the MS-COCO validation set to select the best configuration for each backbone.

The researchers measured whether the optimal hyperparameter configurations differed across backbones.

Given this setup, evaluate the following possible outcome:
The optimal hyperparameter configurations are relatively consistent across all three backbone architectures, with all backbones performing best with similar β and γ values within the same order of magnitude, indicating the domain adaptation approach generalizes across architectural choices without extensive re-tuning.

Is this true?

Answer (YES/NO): YES